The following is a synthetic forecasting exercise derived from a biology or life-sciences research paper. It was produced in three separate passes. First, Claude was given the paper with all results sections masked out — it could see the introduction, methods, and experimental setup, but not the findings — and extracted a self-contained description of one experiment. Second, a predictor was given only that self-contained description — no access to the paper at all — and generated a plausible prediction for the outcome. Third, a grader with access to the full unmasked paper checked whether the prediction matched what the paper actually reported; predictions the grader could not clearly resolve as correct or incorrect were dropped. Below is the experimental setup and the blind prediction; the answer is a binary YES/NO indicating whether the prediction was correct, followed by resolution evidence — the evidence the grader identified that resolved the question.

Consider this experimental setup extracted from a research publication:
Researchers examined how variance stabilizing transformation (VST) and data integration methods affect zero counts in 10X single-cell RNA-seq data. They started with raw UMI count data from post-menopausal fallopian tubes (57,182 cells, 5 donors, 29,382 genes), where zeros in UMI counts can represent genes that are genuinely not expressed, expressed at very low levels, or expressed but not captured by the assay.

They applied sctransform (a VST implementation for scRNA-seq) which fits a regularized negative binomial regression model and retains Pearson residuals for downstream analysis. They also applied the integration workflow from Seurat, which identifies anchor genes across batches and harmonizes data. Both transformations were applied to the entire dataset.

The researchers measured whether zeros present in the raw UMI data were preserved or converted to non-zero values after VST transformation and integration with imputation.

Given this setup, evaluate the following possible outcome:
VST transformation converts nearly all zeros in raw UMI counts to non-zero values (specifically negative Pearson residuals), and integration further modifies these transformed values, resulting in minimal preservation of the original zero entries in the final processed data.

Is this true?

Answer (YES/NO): YES